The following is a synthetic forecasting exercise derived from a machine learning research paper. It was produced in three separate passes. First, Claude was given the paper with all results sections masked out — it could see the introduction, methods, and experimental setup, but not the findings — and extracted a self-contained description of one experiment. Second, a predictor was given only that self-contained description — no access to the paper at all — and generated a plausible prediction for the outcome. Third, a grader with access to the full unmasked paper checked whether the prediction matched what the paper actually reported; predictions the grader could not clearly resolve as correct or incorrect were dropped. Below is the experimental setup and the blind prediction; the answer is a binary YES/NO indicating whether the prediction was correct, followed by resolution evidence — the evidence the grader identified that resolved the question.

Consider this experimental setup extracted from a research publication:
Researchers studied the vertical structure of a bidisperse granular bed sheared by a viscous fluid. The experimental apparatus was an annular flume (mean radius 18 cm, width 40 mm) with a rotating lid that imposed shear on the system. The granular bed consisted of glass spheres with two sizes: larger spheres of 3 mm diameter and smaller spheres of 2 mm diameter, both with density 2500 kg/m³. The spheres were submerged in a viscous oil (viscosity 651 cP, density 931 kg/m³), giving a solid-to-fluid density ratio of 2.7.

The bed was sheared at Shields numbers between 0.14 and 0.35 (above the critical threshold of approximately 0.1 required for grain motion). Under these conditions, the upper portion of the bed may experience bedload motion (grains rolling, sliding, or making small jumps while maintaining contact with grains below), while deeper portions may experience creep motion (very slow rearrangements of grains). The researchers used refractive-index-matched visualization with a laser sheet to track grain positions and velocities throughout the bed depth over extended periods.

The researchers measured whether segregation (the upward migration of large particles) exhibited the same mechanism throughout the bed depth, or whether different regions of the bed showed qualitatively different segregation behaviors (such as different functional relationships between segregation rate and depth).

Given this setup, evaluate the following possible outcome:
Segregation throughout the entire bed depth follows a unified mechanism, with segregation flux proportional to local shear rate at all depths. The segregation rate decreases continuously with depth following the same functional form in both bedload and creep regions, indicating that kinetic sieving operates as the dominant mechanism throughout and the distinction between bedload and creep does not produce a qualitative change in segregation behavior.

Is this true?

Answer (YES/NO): NO